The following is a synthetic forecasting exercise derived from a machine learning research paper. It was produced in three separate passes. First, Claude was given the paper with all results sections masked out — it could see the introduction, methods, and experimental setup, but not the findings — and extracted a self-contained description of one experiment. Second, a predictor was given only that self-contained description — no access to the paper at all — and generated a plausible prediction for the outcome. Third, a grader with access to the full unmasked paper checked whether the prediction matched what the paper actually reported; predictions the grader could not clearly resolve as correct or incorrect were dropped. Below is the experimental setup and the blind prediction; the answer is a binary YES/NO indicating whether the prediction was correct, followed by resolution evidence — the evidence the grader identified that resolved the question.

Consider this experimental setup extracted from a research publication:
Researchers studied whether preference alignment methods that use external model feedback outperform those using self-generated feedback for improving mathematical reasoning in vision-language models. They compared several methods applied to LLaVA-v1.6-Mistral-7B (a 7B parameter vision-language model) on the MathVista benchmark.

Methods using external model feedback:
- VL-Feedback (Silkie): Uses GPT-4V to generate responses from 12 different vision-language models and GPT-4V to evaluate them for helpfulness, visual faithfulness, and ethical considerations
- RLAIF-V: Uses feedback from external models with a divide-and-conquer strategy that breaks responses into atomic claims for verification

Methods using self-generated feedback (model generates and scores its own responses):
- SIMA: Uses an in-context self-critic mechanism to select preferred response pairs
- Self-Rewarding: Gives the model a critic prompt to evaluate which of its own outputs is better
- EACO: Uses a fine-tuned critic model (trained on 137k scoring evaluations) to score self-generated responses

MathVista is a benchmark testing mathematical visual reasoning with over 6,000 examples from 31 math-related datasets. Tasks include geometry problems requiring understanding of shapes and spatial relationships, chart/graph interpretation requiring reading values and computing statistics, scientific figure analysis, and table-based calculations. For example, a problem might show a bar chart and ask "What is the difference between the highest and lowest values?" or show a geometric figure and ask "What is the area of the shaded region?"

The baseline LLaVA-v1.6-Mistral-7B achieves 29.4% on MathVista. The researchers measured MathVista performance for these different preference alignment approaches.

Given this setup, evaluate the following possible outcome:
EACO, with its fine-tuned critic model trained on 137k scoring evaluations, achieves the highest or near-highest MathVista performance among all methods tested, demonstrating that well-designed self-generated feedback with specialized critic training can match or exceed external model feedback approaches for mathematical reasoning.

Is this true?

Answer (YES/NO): YES